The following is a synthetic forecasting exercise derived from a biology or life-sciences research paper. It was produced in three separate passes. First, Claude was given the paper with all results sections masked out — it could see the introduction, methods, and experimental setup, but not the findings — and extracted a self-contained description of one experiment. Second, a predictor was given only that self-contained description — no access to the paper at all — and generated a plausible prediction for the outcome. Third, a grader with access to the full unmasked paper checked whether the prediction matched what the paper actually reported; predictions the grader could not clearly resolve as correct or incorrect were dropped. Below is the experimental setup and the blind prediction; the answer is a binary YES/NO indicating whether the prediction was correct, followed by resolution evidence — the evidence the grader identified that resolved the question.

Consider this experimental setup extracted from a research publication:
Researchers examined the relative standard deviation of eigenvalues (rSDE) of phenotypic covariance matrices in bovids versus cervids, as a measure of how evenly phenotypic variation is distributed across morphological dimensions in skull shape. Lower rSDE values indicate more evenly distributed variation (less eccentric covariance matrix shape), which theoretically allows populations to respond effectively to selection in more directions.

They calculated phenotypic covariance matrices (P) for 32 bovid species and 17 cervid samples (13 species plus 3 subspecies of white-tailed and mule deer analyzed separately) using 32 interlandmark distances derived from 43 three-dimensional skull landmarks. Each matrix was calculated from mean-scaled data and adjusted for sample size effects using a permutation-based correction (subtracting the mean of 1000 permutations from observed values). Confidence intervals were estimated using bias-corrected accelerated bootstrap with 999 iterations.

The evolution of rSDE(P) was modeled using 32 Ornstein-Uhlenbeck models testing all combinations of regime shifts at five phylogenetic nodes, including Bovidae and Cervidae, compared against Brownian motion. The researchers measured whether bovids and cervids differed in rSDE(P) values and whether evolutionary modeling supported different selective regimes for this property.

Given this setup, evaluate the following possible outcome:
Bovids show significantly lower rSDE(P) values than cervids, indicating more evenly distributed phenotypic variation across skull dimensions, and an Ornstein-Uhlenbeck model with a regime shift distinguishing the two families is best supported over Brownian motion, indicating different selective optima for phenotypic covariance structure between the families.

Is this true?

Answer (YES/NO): YES